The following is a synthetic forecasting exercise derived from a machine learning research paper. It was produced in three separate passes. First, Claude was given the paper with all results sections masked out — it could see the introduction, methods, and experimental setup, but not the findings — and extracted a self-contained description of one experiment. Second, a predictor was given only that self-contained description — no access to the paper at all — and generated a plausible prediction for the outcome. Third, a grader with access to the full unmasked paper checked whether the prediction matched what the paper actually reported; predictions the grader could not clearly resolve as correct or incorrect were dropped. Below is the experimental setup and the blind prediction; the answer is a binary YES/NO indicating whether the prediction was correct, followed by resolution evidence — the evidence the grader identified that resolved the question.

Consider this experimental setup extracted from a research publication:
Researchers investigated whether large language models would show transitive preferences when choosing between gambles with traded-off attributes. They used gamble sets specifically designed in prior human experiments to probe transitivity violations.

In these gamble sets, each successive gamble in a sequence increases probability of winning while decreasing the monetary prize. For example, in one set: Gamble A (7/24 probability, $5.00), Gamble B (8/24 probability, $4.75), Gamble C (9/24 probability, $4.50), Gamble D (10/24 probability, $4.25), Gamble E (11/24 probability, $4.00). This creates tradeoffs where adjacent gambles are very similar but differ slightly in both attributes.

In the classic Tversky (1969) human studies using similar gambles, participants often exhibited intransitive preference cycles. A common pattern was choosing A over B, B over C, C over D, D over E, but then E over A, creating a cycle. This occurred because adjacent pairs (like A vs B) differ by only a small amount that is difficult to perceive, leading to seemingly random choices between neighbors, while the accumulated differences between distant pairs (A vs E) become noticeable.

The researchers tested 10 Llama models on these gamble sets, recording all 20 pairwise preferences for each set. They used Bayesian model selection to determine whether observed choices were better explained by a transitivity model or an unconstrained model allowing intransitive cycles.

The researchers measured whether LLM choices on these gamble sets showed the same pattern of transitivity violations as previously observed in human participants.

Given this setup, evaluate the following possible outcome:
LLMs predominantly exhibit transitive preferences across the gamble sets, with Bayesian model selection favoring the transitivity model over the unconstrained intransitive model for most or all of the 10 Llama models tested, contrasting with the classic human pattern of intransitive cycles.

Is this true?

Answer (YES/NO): YES